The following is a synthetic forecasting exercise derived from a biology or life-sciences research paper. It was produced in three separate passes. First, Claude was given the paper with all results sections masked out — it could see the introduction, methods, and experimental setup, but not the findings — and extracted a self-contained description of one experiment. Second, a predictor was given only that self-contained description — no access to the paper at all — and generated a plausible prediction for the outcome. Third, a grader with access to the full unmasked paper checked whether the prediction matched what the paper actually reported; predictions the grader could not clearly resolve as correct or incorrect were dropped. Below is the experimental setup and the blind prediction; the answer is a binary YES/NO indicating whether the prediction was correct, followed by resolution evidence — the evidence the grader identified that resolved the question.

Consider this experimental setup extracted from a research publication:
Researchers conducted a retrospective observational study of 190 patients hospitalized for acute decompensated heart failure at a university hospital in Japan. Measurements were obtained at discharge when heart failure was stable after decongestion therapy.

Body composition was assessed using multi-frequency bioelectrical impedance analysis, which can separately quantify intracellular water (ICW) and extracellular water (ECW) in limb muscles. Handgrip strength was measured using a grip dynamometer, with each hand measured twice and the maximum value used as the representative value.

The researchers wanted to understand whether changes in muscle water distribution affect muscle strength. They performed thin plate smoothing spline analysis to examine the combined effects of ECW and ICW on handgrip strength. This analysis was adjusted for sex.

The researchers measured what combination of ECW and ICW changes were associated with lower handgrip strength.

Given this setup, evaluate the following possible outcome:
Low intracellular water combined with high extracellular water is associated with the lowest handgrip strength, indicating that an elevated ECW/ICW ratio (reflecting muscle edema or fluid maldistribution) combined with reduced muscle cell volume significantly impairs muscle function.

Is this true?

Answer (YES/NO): YES